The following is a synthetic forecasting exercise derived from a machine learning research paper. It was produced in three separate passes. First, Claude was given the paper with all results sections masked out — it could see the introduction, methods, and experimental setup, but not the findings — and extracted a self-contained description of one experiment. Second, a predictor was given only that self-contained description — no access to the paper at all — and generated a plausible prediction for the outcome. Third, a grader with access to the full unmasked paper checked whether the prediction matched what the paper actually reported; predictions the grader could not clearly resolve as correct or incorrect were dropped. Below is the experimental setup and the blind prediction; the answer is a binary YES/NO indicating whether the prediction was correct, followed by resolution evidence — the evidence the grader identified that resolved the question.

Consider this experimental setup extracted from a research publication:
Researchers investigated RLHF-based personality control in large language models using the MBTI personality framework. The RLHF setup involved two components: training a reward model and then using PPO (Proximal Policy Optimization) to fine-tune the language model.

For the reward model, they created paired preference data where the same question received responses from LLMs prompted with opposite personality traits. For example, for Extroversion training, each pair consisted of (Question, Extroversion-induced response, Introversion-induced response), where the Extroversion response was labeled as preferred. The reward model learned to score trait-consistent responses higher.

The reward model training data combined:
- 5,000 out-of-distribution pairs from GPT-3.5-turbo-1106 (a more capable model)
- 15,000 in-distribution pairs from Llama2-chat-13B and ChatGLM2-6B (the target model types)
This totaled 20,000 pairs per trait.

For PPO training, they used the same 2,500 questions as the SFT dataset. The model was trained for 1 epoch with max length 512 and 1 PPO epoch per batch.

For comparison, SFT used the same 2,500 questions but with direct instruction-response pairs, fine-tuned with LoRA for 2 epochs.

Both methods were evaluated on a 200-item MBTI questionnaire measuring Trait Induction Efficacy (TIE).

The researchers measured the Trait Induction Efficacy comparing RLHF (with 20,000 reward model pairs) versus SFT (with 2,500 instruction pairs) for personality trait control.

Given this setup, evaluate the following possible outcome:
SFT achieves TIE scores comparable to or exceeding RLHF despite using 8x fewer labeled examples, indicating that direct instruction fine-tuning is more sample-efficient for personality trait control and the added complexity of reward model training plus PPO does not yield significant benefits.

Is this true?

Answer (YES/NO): YES